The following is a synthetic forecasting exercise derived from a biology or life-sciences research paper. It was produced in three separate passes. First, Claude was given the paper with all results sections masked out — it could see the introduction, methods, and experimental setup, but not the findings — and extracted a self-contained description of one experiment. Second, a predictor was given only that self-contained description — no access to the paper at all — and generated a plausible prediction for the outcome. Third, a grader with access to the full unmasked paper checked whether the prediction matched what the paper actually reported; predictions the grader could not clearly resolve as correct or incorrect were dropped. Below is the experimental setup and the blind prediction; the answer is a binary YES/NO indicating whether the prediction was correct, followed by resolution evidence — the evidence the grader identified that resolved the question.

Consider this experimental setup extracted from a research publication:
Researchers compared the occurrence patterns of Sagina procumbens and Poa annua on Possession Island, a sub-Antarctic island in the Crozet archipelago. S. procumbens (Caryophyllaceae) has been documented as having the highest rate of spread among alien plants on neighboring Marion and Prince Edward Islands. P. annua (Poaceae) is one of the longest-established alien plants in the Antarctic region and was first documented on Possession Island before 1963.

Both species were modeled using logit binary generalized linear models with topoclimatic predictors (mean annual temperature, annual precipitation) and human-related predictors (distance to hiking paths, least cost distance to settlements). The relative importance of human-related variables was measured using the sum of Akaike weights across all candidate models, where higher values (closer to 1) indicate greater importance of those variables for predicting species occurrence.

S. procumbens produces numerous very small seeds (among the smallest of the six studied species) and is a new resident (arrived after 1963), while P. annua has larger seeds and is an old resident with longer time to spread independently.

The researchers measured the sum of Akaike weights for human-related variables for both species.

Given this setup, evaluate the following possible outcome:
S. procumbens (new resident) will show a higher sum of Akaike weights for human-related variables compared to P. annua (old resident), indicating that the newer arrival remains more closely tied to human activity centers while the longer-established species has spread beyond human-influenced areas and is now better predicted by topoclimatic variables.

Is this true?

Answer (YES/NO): NO